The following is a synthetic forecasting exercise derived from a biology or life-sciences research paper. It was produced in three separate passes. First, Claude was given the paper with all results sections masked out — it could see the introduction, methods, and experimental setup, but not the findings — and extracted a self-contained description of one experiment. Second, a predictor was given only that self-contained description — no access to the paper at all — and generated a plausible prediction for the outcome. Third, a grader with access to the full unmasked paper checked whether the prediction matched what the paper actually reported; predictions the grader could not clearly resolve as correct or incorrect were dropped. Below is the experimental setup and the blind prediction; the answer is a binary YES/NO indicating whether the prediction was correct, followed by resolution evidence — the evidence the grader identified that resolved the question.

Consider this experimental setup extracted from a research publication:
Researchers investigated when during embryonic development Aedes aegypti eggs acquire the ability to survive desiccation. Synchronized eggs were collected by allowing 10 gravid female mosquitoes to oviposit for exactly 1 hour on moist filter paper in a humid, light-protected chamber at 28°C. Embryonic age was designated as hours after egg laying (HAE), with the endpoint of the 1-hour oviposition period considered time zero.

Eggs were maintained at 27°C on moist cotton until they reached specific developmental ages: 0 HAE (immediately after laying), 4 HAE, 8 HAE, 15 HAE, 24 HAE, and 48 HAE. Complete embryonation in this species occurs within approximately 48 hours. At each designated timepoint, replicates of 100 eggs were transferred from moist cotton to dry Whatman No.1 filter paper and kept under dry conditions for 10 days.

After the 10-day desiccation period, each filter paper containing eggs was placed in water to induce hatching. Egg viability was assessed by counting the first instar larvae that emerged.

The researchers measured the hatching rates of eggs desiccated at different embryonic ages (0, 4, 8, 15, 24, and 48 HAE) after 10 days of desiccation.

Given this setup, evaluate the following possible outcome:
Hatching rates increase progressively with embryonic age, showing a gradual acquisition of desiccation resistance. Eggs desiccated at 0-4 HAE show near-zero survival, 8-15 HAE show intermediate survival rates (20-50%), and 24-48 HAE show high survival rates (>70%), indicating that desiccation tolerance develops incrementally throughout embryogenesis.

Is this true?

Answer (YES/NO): NO